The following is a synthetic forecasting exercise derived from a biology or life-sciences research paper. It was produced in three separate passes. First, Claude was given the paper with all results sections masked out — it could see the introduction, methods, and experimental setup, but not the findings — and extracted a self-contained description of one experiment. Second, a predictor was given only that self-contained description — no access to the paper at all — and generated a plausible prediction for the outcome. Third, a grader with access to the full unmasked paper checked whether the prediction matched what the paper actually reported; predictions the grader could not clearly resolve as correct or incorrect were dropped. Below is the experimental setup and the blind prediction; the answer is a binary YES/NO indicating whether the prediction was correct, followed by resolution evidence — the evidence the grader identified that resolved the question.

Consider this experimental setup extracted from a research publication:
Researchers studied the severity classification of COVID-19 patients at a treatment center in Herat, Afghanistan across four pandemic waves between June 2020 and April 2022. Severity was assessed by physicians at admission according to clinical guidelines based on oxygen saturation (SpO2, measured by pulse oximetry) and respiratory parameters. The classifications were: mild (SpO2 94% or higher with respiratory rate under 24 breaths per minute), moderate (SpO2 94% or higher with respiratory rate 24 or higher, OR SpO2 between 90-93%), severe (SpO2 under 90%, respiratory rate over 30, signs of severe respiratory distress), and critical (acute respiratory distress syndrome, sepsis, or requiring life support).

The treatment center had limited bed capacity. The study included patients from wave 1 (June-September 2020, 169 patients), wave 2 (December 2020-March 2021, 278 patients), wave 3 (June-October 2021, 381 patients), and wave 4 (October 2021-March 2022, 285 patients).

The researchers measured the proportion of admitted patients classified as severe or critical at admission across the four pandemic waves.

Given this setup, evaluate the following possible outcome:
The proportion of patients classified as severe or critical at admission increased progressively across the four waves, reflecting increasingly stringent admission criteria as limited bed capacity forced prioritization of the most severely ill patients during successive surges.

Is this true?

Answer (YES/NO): YES